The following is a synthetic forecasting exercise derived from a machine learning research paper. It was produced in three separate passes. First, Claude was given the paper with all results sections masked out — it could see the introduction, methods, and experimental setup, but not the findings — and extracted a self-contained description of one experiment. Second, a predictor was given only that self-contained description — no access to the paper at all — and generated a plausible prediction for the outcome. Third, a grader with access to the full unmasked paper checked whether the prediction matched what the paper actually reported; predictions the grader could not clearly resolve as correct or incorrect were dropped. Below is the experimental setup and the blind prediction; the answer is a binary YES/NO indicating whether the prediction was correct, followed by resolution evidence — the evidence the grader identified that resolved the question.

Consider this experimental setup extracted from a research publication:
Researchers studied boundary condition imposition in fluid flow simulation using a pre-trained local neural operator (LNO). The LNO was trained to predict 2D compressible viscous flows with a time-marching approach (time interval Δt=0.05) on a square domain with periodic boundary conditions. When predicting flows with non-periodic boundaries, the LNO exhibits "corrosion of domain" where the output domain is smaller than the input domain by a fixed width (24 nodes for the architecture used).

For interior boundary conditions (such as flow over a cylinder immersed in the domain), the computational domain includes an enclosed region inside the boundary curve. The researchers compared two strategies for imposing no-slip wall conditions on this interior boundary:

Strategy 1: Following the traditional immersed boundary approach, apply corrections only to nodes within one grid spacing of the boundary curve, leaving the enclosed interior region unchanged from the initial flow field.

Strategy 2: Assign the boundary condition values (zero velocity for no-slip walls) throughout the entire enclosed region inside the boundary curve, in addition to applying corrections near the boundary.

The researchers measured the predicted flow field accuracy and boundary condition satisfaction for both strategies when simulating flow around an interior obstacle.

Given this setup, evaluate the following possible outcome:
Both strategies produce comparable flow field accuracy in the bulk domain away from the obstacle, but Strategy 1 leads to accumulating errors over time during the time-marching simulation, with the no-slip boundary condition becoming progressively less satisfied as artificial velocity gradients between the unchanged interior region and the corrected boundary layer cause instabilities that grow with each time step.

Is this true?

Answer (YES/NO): NO